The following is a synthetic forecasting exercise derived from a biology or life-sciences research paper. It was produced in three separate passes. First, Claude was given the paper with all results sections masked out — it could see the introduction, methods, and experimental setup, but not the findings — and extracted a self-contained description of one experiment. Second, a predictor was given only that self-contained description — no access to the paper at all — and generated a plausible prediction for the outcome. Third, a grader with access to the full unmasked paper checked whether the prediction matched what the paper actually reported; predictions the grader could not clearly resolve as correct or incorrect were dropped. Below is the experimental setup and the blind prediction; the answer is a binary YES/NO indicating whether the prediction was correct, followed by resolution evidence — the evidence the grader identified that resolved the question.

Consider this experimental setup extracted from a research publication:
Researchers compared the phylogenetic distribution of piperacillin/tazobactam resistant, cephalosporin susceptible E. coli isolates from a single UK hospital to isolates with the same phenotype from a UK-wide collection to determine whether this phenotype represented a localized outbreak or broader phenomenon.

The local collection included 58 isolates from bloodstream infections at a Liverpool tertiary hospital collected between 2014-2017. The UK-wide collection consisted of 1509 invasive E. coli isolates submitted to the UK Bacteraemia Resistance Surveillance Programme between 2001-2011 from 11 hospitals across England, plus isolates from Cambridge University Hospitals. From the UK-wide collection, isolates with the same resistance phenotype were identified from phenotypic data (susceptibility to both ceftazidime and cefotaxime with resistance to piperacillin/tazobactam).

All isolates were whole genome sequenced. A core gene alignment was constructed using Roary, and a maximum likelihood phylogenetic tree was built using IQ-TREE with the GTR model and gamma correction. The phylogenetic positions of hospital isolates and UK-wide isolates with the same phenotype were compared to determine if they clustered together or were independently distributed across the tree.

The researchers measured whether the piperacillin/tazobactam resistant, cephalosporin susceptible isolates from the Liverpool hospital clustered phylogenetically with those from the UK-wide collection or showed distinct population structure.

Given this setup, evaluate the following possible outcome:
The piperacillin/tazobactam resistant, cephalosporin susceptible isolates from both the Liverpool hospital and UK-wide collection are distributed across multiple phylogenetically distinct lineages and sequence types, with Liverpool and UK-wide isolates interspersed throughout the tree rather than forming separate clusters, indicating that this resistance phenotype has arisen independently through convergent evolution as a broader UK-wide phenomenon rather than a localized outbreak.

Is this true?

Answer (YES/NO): YES